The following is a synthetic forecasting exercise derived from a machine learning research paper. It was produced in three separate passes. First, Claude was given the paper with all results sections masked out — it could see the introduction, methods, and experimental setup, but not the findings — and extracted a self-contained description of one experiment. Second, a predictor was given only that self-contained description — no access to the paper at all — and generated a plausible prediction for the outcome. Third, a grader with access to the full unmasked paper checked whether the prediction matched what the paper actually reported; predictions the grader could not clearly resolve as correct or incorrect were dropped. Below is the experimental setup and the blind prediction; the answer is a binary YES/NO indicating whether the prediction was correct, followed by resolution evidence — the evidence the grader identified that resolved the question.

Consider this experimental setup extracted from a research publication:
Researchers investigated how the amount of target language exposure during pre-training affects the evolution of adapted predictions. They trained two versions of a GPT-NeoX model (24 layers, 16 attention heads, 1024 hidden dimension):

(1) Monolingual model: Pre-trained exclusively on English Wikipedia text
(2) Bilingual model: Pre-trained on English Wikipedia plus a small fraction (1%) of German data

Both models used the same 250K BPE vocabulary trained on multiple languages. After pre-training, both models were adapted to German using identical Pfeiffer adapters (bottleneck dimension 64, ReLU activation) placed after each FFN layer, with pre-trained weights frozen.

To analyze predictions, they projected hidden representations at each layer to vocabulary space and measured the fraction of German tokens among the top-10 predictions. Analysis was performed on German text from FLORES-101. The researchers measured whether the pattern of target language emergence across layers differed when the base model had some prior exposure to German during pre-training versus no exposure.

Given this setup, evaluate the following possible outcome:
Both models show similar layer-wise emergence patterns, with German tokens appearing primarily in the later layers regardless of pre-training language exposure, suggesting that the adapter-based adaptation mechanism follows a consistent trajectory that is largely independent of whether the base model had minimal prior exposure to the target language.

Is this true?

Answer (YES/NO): YES